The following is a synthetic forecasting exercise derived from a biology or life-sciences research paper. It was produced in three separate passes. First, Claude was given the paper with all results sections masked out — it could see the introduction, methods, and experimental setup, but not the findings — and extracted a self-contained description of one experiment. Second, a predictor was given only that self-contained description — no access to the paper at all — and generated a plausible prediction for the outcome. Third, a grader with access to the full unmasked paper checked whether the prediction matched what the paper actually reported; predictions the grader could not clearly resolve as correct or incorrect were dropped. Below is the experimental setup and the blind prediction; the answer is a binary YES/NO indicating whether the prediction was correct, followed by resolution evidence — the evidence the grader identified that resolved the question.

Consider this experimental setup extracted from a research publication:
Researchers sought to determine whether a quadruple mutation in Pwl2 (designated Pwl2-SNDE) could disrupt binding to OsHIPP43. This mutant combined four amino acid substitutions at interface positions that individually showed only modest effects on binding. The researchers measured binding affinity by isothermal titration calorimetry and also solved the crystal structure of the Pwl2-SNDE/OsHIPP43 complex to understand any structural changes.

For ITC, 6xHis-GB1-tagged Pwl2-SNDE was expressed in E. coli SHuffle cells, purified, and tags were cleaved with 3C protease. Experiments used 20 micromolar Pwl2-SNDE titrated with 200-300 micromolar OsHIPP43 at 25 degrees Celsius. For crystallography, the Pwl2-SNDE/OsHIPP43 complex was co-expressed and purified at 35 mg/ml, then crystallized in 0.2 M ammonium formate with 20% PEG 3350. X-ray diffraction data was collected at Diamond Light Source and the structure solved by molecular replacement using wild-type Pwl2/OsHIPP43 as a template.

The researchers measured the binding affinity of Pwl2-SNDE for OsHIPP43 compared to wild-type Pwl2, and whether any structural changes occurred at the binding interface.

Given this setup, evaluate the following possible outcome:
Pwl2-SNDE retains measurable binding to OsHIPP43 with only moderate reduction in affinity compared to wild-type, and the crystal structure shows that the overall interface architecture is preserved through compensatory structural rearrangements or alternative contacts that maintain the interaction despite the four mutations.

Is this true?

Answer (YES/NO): NO